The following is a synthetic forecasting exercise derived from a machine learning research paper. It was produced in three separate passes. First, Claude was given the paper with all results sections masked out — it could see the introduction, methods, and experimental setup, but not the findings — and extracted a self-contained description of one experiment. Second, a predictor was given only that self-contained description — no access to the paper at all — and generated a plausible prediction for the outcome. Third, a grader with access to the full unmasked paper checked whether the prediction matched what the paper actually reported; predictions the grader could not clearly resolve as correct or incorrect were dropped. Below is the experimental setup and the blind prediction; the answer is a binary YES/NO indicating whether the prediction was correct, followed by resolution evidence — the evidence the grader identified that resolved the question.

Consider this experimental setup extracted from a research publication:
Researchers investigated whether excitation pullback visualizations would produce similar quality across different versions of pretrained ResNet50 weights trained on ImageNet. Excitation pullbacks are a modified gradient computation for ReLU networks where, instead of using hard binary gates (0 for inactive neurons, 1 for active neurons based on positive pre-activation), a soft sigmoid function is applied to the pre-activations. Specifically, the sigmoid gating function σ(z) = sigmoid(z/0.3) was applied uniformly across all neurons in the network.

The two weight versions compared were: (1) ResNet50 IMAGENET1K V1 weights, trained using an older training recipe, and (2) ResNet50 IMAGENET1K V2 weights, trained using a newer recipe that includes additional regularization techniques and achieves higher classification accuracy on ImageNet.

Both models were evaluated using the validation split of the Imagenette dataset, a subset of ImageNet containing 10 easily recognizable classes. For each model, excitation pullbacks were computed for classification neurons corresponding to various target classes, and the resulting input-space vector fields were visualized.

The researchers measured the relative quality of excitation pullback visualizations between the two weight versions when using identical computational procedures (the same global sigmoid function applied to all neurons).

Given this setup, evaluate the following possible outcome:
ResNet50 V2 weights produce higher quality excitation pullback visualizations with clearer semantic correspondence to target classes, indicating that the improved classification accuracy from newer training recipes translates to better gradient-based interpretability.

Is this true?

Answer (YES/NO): NO